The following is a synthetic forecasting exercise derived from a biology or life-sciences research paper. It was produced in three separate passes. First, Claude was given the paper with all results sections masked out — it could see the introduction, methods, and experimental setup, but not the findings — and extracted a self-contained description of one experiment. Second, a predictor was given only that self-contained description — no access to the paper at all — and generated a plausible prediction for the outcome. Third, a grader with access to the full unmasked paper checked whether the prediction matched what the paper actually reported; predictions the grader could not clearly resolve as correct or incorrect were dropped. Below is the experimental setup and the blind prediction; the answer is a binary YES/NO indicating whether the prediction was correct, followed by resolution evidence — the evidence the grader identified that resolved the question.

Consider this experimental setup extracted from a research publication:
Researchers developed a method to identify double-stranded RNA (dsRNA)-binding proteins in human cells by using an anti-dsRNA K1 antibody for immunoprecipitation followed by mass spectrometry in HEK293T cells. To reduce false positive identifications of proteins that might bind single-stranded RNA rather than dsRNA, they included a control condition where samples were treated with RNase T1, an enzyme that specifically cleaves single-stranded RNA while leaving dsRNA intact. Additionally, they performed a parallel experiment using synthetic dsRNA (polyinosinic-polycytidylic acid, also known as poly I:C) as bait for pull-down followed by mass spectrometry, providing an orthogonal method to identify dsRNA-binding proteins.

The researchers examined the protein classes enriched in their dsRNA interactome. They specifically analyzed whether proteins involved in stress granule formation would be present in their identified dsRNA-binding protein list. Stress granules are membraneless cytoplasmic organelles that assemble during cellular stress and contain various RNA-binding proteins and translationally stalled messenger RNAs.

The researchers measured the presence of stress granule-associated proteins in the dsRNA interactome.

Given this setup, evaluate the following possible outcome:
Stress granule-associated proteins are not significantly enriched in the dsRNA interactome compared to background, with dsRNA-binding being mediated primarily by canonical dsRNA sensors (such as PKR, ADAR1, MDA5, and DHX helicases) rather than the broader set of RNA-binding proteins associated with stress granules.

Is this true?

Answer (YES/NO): NO